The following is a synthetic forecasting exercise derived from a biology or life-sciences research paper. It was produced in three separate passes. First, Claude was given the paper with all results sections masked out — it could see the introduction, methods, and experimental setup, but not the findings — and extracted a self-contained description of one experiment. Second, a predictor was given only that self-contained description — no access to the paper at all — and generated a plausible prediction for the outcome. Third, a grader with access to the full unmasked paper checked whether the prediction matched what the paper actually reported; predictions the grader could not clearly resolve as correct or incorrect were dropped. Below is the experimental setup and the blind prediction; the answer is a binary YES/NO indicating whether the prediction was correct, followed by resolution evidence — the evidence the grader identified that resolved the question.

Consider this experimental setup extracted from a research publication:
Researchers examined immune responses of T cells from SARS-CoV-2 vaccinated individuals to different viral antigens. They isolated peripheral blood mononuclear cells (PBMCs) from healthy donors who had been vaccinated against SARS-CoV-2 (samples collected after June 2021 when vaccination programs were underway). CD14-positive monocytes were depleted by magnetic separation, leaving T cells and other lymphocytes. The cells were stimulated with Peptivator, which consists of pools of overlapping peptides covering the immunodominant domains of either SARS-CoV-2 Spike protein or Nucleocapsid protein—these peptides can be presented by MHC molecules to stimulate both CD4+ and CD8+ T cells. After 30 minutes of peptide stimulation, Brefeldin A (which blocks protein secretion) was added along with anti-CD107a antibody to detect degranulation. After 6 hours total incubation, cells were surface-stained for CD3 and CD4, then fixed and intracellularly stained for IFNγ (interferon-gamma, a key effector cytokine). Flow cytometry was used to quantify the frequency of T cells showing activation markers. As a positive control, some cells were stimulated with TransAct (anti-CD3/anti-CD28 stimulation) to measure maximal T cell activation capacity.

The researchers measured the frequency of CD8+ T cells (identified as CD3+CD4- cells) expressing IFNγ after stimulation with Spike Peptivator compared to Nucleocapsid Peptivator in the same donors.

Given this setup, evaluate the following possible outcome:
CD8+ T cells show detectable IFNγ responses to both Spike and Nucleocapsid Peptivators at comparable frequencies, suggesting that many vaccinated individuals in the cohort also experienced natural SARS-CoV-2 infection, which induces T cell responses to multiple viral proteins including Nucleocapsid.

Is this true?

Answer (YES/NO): NO